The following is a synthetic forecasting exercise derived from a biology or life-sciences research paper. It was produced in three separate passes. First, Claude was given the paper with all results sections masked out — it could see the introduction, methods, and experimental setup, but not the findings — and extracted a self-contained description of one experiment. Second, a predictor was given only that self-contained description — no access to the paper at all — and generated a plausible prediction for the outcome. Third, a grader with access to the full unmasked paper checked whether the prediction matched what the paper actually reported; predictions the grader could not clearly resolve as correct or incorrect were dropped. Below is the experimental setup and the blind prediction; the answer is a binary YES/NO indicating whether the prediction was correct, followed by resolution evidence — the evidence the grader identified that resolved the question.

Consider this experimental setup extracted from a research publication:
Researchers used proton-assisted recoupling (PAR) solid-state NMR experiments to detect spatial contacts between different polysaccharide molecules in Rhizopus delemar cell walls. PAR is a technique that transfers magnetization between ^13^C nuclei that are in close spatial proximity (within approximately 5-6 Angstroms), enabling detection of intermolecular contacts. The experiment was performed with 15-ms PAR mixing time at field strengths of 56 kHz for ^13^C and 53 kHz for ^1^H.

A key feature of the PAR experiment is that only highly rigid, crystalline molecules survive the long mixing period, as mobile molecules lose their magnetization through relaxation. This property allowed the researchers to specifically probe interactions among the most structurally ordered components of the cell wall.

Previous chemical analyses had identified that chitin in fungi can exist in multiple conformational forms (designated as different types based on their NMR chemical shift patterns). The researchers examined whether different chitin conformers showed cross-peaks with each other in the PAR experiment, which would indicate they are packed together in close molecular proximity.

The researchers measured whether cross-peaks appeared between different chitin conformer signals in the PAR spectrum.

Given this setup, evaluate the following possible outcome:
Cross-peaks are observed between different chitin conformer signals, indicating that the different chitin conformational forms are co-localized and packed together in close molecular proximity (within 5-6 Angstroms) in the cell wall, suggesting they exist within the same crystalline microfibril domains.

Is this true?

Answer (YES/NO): YES